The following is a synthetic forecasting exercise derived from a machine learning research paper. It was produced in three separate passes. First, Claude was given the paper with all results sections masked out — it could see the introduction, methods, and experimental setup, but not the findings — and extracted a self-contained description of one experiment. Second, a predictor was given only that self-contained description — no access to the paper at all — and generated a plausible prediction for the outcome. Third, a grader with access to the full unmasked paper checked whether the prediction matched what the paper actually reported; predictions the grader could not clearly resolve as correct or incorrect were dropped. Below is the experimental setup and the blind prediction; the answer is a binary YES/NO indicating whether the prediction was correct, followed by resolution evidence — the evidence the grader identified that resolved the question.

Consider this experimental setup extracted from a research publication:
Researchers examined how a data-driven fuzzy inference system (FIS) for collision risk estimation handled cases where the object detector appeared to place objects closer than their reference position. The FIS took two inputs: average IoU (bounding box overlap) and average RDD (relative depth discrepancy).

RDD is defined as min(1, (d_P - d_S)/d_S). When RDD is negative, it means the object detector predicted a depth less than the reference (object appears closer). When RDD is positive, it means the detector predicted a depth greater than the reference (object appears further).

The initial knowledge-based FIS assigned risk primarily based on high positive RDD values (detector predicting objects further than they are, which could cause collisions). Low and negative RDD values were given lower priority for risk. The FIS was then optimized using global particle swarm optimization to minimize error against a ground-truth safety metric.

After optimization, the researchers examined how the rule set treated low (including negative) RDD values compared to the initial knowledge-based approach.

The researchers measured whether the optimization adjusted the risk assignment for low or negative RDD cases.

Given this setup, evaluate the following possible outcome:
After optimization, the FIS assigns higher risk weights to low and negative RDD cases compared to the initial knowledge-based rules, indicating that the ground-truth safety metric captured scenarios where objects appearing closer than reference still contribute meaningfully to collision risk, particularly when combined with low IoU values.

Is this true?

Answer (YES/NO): NO